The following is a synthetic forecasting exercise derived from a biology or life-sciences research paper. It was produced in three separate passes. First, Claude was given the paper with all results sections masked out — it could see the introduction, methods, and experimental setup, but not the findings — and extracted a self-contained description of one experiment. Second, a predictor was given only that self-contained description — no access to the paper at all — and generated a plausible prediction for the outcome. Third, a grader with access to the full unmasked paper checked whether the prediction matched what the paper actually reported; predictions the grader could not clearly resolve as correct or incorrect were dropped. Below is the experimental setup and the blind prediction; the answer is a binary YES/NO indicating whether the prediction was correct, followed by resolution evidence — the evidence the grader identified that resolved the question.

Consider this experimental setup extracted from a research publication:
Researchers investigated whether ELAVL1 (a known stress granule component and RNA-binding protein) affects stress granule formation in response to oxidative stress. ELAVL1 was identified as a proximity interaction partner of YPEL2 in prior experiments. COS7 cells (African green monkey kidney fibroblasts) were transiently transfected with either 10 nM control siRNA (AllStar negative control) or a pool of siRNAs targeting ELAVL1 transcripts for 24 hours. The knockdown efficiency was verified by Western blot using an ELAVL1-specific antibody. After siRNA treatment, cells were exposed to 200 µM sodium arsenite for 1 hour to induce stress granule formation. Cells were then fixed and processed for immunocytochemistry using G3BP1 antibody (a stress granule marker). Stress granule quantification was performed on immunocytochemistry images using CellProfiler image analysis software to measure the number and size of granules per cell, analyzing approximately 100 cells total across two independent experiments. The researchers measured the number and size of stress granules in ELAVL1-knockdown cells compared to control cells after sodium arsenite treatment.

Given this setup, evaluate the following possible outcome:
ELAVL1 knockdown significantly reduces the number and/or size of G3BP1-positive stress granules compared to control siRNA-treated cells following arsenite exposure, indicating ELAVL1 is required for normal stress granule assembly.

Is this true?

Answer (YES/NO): NO